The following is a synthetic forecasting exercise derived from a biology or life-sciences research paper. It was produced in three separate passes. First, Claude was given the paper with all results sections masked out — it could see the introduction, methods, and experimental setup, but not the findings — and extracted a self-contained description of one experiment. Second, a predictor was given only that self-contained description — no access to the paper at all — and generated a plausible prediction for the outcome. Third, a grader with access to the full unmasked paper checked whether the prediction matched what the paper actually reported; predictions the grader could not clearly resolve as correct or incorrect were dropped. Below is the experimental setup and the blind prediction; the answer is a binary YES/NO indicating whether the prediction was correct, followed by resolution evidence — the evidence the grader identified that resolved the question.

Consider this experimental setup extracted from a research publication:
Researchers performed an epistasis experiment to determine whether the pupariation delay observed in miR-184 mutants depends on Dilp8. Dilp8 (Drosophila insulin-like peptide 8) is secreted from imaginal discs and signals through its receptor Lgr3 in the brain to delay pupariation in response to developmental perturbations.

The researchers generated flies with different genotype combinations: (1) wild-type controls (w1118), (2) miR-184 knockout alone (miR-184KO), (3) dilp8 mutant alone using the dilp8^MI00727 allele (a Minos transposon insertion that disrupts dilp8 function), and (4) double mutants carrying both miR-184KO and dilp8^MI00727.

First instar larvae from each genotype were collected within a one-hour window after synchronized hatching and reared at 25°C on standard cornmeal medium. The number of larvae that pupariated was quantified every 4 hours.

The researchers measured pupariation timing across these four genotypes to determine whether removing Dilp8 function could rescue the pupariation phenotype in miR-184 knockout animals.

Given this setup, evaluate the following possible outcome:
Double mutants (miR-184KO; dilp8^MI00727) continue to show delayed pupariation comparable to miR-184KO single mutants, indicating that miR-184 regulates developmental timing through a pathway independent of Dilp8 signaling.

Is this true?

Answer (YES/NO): NO